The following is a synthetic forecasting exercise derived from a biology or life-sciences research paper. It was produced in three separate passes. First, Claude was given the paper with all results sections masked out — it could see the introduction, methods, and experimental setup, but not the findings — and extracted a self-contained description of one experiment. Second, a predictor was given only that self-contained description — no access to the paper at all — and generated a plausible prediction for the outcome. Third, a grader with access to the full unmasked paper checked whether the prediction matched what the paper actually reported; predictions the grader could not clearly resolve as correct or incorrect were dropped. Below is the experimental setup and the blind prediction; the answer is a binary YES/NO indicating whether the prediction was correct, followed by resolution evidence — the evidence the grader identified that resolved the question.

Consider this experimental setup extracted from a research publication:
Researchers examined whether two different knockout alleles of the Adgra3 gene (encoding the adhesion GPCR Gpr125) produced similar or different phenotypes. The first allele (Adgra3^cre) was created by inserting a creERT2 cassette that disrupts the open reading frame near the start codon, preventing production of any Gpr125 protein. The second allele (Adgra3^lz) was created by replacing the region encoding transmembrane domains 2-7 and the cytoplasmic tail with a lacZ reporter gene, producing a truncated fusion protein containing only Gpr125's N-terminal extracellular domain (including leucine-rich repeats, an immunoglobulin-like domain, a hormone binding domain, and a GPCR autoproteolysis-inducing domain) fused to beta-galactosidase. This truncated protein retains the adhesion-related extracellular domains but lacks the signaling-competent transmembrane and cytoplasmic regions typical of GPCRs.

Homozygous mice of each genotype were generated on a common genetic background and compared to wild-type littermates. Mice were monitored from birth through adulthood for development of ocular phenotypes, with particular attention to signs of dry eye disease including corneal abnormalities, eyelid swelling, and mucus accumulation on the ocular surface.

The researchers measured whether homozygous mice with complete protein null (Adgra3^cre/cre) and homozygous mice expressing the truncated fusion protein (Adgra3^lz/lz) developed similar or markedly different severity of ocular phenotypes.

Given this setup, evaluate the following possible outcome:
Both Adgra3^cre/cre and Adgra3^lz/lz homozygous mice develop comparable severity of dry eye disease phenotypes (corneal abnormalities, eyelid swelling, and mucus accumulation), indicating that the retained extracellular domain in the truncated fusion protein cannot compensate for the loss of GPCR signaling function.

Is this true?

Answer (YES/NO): YES